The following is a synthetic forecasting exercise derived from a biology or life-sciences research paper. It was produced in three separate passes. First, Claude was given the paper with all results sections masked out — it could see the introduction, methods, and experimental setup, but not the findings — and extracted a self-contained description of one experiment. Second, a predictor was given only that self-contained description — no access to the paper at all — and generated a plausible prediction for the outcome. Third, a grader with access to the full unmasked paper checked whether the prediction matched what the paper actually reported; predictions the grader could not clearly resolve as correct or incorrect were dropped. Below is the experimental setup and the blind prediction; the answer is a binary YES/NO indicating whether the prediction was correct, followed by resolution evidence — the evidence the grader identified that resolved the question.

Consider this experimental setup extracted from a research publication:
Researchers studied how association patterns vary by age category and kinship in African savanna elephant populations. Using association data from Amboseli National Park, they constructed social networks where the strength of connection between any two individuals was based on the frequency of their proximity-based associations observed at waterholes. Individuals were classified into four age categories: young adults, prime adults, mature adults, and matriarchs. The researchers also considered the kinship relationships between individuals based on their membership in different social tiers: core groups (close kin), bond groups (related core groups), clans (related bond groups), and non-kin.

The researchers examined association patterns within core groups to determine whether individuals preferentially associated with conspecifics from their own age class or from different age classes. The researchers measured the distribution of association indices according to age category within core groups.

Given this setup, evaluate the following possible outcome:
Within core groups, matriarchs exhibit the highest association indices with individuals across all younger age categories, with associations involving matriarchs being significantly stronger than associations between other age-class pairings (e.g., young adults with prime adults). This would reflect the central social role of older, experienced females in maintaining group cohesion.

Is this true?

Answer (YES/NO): NO